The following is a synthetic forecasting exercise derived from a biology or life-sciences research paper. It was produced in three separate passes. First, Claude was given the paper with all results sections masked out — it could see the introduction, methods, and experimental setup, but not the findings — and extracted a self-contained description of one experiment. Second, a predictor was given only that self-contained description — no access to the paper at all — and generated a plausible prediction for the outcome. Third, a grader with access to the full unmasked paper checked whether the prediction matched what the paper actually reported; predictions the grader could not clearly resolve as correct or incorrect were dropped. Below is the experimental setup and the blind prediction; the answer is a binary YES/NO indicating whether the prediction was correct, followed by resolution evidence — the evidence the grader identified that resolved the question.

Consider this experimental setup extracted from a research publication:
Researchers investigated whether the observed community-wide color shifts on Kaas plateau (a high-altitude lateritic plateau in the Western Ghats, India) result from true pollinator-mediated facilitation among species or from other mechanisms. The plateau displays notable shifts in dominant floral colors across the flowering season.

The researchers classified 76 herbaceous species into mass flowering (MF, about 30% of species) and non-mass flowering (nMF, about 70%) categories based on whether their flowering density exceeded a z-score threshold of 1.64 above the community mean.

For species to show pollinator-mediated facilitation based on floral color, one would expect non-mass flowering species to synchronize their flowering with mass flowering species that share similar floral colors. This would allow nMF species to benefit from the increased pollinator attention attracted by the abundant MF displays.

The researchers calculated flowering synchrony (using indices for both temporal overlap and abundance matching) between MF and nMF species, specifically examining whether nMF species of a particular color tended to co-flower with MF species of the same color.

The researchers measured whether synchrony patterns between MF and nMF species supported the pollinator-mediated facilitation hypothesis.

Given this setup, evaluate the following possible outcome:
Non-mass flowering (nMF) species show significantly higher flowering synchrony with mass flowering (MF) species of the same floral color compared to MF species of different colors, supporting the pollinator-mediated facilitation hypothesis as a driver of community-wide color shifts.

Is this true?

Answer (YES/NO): NO